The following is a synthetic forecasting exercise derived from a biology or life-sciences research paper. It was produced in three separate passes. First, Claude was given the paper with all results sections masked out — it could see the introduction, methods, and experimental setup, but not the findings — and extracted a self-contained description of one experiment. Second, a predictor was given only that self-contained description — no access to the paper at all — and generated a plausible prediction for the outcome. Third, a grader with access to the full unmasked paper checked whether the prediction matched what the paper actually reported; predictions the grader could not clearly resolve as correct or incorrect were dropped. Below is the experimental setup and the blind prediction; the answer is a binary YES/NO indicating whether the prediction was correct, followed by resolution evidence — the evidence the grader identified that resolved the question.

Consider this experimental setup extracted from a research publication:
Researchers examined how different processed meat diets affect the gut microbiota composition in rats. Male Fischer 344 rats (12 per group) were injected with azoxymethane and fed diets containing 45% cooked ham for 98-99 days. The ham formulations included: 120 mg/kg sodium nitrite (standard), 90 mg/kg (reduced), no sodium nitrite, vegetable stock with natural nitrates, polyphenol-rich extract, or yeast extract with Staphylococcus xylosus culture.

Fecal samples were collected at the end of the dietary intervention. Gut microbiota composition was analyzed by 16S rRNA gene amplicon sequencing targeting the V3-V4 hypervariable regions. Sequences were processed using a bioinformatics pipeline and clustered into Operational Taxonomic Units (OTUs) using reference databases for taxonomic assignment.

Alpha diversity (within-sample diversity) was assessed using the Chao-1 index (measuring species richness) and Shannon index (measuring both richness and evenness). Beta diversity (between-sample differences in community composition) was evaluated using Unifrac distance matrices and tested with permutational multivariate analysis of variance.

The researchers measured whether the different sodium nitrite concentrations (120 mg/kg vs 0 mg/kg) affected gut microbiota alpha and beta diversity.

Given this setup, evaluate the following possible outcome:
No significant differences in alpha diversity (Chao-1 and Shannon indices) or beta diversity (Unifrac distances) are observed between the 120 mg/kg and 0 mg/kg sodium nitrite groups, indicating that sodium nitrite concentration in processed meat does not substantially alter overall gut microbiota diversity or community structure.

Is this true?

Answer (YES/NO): YES